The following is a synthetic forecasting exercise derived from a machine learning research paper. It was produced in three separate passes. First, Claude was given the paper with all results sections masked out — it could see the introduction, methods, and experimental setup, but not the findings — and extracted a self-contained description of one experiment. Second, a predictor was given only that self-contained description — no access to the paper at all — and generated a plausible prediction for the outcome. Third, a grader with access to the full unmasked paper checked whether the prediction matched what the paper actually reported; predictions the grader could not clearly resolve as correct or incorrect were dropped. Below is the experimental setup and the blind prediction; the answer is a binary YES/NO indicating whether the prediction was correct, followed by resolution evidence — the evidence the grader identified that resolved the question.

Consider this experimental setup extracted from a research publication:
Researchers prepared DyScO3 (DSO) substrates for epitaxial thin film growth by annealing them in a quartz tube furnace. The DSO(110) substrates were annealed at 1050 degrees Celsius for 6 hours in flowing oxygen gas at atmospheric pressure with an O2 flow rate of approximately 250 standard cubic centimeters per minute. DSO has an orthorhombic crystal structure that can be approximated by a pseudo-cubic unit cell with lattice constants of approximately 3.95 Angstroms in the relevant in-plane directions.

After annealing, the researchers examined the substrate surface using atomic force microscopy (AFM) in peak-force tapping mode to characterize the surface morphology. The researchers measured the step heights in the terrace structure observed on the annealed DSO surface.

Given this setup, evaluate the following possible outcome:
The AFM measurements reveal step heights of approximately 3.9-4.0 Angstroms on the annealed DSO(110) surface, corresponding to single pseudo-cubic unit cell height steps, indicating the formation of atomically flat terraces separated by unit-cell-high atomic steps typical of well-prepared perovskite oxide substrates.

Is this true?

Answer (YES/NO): YES